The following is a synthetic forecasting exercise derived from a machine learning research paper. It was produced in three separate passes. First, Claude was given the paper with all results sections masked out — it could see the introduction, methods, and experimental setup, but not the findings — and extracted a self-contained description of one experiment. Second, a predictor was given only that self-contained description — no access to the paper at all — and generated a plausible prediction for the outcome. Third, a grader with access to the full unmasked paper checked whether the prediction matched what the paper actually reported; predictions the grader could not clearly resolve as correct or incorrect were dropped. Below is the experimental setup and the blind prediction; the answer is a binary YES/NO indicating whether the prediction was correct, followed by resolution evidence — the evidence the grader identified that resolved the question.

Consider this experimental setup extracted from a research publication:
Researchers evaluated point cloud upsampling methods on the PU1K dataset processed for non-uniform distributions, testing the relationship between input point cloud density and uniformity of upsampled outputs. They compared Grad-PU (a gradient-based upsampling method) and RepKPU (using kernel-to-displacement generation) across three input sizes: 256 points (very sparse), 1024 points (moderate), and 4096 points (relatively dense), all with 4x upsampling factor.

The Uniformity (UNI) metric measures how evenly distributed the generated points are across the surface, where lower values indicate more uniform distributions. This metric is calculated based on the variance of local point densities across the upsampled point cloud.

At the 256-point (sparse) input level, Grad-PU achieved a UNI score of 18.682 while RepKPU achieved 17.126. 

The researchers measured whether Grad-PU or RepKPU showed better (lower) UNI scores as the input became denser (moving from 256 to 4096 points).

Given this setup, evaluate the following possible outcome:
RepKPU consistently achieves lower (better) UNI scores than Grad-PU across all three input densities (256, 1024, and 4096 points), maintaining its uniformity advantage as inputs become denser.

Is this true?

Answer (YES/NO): YES